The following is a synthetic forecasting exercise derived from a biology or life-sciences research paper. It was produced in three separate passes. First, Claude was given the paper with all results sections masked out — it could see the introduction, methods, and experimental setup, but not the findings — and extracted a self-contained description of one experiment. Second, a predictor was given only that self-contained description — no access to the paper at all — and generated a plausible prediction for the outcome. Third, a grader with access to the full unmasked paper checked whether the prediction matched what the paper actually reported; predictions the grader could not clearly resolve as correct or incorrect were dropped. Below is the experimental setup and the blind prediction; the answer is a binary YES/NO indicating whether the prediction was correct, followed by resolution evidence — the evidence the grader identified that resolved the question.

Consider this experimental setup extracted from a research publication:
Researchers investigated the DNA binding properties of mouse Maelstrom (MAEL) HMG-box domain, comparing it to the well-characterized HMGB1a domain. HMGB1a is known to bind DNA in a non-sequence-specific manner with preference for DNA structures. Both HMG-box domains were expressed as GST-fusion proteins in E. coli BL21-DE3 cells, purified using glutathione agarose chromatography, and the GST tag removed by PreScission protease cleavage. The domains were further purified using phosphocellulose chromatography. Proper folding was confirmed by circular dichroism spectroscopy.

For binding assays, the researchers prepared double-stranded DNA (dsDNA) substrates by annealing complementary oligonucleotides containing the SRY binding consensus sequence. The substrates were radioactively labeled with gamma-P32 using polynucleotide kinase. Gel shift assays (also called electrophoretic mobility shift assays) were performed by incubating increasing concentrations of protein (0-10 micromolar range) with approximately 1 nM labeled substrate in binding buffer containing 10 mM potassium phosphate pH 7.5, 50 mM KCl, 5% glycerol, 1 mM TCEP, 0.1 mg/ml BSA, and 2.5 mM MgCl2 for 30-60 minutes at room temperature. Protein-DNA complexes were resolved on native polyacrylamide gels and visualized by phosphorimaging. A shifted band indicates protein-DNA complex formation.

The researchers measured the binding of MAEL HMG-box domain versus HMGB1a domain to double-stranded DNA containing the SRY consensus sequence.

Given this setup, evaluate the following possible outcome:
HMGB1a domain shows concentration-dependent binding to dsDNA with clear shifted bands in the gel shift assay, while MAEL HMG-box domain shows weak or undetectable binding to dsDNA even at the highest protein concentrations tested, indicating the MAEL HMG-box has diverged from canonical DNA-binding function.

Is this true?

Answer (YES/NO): NO